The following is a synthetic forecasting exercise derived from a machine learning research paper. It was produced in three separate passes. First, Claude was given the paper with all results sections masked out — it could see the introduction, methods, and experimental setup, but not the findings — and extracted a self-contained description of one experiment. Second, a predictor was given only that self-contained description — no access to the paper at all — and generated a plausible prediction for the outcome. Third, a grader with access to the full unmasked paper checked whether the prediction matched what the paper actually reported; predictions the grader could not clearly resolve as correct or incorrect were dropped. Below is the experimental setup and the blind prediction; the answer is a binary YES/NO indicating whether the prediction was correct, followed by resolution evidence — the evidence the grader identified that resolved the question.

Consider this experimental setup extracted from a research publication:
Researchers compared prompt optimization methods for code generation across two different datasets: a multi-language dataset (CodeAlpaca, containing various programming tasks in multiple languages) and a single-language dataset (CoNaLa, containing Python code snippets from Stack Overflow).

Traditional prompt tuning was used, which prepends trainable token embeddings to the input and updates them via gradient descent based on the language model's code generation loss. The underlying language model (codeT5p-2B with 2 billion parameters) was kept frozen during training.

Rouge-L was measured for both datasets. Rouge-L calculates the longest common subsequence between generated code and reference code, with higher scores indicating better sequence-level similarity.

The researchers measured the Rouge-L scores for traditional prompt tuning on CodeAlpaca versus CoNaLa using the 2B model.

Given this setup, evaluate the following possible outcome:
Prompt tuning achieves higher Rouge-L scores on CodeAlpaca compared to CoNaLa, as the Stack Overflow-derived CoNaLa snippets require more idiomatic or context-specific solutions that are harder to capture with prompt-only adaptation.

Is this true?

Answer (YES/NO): YES